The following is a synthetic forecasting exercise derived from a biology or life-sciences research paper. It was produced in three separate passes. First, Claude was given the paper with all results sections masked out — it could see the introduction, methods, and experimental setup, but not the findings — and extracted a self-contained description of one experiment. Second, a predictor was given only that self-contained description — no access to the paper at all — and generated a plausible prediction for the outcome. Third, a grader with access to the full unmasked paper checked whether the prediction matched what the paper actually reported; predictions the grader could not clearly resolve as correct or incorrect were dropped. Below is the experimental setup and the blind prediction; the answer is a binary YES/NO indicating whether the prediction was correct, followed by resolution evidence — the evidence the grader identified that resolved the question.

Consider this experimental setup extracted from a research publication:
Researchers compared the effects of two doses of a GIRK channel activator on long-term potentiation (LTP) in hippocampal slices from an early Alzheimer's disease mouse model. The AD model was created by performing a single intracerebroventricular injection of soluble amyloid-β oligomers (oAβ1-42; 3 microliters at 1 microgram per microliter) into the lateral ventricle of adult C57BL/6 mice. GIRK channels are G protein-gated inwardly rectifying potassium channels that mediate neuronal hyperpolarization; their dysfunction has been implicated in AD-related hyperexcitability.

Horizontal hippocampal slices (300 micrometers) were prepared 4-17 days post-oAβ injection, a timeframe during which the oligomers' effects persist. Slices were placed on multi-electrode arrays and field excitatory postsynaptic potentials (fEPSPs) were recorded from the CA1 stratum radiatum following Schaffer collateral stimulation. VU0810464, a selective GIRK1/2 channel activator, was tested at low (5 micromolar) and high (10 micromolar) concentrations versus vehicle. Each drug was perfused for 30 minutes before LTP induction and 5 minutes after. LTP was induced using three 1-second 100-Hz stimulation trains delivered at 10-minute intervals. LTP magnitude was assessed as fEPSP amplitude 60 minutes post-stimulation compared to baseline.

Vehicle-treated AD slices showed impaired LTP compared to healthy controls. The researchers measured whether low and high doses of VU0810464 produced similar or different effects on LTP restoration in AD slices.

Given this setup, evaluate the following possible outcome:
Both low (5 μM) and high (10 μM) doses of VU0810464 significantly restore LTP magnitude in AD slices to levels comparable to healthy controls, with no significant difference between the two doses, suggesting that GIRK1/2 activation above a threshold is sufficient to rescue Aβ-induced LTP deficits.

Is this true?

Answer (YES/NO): YES